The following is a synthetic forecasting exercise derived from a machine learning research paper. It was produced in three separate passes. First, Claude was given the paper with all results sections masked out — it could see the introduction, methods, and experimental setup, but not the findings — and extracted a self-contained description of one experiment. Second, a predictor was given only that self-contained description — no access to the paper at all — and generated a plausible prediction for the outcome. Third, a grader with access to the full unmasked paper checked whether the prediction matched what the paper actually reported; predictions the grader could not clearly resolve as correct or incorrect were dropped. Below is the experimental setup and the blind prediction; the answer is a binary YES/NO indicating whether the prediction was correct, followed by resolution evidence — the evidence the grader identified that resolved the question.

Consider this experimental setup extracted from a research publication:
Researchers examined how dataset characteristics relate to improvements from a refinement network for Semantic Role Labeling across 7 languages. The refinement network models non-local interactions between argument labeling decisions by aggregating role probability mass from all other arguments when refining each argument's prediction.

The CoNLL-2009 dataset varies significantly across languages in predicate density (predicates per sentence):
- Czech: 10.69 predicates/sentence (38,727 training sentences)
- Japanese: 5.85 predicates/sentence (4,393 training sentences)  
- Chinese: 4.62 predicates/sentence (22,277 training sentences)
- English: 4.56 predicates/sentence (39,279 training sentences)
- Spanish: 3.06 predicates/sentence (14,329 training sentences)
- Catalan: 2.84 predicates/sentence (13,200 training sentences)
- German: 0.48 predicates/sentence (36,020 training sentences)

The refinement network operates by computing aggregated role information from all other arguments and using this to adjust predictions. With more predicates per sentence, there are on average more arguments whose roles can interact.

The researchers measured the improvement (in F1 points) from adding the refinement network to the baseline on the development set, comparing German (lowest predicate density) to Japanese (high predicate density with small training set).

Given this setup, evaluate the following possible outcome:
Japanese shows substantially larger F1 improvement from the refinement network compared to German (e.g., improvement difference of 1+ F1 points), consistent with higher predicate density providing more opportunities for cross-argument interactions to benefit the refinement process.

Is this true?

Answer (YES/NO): NO